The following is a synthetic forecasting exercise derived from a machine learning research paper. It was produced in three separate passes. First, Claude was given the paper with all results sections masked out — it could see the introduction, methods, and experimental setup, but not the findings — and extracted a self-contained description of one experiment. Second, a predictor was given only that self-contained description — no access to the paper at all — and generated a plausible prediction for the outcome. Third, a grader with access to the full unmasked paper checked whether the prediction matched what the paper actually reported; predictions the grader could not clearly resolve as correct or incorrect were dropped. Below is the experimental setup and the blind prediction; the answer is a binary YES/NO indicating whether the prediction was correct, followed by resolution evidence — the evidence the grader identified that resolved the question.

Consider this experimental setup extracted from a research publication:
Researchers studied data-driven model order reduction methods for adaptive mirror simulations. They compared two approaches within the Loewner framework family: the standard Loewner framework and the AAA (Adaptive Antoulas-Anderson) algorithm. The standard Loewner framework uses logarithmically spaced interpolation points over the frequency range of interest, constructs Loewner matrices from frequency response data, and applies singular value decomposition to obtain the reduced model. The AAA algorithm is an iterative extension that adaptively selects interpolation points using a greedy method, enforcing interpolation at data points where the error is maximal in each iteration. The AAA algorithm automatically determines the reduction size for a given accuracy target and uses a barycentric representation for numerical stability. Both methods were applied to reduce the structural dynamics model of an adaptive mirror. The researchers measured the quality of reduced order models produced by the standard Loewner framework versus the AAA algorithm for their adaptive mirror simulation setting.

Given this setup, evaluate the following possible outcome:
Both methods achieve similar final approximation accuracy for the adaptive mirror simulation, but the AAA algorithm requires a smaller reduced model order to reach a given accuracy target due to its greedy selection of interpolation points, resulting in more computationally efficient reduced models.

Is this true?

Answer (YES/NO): NO